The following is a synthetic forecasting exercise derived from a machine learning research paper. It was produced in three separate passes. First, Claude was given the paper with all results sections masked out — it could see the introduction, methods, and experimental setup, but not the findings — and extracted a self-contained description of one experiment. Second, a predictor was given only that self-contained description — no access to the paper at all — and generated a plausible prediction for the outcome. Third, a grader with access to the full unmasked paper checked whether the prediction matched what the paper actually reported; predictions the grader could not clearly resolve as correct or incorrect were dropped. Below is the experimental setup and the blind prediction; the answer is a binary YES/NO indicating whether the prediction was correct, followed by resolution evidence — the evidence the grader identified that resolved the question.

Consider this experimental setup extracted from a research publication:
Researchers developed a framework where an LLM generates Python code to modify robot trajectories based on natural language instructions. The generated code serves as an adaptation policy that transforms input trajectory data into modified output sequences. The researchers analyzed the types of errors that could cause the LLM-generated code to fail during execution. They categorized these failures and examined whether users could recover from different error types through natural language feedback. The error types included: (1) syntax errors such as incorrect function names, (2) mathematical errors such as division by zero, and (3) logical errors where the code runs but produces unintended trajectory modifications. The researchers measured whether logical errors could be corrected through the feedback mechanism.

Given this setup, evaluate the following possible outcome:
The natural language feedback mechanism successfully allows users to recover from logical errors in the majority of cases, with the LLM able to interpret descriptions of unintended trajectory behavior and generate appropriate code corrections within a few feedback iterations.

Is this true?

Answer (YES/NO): YES